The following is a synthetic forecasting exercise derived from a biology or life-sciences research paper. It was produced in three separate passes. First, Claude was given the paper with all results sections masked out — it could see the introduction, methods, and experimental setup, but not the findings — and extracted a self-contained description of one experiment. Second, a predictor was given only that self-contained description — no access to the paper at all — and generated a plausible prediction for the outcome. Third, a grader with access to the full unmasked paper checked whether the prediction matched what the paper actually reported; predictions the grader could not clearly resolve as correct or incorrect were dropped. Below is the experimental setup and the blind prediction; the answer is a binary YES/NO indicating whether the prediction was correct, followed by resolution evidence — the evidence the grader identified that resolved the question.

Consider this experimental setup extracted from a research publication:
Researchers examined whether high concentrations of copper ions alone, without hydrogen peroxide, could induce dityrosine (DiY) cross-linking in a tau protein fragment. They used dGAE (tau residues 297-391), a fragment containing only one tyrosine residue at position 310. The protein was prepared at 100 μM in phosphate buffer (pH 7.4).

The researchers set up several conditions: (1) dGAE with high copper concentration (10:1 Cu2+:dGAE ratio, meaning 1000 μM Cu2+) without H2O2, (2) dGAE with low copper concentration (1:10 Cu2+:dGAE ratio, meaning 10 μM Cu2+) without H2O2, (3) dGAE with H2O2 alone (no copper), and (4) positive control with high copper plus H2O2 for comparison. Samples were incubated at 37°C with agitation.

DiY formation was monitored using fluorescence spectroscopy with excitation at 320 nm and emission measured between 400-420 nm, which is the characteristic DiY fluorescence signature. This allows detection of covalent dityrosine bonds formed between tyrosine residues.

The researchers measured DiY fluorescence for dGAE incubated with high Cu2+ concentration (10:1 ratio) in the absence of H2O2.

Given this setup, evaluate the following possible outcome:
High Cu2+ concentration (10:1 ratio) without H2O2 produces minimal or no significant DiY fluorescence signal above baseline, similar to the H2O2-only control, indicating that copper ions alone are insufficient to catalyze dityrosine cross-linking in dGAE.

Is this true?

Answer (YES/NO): NO